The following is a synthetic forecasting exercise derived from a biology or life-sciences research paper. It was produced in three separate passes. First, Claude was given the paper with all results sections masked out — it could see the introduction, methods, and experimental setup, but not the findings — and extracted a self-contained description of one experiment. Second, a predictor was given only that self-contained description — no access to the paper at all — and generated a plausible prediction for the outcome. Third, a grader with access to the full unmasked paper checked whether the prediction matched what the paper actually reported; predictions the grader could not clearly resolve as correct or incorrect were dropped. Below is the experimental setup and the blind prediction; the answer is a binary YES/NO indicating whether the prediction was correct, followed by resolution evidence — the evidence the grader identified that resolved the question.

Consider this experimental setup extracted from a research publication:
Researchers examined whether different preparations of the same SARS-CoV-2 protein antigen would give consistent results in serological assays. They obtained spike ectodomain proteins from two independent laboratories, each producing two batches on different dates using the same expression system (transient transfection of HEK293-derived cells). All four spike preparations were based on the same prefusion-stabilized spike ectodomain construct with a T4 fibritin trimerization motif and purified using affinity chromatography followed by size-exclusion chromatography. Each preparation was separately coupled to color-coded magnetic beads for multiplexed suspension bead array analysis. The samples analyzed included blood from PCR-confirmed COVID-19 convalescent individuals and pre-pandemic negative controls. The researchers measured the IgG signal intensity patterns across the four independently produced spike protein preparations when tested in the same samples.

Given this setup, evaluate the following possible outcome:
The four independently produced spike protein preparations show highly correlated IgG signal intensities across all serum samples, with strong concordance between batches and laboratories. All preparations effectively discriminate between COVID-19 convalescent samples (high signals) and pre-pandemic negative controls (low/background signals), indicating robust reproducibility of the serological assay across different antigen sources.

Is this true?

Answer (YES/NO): YES